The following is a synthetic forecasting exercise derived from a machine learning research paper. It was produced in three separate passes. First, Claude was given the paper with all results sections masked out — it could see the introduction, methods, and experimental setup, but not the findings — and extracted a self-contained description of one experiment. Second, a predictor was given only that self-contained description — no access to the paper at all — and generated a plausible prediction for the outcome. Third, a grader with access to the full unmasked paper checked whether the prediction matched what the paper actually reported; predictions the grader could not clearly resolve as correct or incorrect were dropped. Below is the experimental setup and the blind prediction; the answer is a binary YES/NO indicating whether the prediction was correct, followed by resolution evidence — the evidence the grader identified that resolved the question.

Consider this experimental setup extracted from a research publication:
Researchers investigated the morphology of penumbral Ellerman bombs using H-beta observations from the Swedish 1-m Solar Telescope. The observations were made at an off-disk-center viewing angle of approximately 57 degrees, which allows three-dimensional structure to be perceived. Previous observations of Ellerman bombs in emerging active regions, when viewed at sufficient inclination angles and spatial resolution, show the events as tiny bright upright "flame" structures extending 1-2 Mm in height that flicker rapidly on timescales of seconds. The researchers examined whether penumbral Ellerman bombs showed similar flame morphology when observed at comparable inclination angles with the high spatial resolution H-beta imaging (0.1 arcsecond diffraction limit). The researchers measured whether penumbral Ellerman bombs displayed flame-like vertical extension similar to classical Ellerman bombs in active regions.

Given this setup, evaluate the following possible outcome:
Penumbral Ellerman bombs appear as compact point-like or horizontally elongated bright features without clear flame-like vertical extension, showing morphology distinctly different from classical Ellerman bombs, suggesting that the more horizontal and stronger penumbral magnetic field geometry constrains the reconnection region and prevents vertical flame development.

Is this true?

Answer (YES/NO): NO